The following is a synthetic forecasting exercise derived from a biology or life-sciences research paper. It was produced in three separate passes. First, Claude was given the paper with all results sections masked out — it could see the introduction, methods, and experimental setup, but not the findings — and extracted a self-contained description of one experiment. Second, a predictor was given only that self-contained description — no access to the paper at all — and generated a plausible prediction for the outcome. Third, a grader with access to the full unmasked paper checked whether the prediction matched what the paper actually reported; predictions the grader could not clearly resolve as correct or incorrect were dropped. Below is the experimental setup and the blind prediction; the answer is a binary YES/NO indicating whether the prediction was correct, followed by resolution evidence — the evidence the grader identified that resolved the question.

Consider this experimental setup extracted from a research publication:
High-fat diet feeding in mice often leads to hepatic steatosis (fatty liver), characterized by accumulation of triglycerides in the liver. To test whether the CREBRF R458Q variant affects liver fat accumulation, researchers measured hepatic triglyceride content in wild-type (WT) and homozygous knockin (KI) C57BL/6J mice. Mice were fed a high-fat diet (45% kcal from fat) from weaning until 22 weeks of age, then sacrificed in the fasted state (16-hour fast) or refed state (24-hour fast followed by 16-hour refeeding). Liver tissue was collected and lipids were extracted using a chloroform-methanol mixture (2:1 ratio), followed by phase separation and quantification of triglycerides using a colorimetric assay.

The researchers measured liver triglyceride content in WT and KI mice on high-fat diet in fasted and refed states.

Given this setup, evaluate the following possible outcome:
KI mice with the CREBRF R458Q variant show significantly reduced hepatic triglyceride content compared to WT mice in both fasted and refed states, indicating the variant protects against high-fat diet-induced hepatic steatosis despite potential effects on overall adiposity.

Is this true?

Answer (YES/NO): NO